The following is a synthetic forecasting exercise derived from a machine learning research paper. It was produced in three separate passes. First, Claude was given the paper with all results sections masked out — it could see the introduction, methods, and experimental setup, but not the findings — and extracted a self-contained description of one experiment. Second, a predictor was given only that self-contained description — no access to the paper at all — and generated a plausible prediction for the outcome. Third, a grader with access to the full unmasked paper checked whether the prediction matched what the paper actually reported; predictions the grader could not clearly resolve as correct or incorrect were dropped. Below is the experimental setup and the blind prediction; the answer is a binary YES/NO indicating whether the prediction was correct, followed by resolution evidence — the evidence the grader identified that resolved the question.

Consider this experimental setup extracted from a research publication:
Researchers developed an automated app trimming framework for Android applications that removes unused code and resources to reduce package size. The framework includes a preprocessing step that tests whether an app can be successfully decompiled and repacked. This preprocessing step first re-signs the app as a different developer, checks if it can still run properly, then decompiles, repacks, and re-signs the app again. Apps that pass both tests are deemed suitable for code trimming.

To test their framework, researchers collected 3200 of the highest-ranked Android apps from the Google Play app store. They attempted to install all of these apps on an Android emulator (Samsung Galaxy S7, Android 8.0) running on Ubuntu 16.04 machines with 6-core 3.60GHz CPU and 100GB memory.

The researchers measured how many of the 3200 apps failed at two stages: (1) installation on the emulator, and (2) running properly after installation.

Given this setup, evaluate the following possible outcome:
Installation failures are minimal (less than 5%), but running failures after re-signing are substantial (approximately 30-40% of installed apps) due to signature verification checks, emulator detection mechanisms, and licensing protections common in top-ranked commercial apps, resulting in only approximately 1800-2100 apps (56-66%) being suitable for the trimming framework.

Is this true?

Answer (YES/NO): NO